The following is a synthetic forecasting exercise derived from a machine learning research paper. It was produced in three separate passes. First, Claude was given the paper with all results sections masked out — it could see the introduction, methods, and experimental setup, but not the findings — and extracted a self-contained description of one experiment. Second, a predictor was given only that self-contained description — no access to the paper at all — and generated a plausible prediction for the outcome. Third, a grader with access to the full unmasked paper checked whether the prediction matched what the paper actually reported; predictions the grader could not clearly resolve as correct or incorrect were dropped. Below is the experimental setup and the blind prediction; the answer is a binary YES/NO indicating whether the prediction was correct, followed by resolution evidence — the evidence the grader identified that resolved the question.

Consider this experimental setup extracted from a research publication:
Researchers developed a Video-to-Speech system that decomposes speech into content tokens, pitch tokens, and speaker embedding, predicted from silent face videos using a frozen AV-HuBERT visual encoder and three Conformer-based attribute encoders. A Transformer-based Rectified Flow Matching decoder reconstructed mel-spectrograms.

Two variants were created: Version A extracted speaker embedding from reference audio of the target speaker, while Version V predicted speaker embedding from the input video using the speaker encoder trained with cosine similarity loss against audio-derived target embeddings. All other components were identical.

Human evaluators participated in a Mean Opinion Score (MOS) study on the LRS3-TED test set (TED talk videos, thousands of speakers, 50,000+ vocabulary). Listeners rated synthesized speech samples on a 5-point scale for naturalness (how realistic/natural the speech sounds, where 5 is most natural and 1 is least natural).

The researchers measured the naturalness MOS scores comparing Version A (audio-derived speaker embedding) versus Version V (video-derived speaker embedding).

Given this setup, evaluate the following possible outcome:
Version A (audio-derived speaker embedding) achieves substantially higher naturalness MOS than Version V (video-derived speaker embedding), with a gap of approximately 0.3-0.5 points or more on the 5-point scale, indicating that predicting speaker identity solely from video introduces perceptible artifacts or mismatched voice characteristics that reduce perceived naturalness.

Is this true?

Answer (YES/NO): NO